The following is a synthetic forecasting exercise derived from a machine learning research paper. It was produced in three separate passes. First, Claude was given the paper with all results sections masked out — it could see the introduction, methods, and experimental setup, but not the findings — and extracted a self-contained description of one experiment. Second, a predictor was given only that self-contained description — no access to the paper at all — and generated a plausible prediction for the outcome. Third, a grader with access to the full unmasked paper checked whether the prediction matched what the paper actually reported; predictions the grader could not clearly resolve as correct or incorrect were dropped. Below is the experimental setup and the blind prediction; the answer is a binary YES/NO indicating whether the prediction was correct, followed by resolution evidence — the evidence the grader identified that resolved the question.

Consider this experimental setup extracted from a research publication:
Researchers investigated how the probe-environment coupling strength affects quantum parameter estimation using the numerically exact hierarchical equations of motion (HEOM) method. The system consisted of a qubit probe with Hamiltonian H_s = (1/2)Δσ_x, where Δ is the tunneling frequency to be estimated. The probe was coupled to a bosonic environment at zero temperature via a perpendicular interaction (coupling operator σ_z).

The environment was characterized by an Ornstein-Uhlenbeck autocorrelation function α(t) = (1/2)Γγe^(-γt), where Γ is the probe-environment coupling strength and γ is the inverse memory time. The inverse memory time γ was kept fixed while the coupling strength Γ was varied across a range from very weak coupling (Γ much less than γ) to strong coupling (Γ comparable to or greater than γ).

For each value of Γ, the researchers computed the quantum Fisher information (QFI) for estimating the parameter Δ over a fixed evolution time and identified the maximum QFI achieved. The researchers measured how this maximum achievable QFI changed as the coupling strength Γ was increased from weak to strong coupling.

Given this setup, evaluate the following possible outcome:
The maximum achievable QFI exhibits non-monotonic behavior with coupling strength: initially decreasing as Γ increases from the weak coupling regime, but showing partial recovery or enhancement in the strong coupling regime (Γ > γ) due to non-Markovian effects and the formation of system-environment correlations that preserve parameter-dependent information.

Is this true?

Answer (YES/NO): NO